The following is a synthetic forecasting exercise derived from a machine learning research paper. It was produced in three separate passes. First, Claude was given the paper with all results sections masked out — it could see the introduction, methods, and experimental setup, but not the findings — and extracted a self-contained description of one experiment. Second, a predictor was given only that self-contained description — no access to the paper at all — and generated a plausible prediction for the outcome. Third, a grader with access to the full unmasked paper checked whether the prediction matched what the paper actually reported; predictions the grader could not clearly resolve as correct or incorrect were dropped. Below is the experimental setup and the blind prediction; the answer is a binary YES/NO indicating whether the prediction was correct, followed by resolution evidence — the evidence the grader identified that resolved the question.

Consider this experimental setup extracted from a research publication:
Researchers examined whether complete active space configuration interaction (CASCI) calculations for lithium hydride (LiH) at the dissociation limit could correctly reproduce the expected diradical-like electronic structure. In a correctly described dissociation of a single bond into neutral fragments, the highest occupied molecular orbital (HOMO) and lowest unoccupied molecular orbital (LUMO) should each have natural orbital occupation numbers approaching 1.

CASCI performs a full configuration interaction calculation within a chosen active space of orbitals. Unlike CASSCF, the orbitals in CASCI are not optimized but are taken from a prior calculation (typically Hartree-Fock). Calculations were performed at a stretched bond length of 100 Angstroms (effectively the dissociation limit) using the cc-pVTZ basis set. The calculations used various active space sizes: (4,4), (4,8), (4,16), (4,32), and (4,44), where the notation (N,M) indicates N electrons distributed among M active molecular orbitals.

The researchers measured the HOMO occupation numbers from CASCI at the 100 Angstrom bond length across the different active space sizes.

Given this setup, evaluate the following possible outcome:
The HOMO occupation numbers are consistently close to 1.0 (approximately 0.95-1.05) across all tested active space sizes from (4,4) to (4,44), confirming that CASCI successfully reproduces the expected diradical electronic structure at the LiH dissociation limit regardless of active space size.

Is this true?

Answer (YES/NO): NO